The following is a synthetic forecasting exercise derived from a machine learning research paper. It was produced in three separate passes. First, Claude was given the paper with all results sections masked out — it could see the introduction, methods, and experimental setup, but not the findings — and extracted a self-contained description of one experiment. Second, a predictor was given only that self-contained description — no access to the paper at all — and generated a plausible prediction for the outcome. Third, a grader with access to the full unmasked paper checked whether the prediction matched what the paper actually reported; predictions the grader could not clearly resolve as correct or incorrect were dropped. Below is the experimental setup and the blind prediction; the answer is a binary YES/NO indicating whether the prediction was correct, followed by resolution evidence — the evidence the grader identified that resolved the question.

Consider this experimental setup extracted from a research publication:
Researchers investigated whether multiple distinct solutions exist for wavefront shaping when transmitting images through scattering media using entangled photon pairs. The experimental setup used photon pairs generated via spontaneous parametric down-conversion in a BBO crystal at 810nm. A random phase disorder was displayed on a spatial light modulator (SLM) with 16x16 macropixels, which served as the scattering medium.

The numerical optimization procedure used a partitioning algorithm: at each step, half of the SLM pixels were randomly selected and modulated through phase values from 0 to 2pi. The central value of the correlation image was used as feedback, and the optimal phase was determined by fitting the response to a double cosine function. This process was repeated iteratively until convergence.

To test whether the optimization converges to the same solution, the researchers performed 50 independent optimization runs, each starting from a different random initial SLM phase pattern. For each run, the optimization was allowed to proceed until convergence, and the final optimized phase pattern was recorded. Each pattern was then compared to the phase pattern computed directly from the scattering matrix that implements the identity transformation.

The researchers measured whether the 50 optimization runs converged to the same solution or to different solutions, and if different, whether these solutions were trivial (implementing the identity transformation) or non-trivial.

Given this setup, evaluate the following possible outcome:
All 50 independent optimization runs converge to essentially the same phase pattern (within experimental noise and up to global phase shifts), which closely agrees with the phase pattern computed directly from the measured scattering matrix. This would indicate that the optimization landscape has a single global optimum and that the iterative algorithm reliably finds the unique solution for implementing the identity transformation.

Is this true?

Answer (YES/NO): NO